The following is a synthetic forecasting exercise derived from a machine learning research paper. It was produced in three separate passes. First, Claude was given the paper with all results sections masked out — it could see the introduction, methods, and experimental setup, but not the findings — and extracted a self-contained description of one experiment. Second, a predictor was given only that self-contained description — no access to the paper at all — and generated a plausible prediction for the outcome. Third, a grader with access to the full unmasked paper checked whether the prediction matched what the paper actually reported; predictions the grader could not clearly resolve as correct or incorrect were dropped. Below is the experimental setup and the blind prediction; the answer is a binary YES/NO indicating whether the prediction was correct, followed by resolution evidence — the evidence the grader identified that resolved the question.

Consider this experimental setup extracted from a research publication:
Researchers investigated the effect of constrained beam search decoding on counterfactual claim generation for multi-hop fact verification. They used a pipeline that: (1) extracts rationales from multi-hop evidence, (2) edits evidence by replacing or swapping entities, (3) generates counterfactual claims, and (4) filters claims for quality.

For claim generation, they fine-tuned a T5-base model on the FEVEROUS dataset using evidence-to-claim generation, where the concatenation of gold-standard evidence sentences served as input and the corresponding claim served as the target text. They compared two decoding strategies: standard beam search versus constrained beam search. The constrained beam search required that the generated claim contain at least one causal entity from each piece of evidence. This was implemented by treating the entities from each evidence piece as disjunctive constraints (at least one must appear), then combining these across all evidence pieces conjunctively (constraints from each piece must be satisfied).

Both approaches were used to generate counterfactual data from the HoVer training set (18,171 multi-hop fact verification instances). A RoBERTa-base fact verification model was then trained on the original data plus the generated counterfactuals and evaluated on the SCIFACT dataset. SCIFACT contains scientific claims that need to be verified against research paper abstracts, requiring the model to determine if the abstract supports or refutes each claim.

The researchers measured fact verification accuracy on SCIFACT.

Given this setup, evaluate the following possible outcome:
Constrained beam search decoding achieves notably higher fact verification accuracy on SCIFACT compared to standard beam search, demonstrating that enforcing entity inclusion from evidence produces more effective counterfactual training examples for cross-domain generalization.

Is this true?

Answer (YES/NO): YES